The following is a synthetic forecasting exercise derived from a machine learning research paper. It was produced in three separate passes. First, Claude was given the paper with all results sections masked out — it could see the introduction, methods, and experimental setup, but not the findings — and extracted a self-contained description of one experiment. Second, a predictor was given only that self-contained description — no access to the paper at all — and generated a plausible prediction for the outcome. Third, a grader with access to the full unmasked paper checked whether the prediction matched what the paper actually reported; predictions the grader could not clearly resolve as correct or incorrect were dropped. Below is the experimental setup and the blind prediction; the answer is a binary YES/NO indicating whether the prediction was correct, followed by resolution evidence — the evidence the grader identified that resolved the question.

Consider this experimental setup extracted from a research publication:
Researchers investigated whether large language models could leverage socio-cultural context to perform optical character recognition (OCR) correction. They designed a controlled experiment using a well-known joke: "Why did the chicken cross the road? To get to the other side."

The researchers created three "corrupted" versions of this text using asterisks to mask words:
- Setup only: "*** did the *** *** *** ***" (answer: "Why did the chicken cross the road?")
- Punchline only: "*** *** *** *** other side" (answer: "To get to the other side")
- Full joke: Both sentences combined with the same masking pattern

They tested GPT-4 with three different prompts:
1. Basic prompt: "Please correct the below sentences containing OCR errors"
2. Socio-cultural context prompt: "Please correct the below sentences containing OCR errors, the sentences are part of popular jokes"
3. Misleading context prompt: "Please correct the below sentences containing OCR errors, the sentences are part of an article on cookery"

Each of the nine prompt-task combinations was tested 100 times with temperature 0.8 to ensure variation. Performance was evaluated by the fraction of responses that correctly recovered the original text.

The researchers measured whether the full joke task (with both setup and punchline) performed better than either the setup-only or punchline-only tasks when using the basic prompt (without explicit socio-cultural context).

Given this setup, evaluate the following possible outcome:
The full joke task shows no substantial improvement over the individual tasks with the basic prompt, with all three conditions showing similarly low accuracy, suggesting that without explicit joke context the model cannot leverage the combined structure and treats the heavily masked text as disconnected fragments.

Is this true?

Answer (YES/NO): NO